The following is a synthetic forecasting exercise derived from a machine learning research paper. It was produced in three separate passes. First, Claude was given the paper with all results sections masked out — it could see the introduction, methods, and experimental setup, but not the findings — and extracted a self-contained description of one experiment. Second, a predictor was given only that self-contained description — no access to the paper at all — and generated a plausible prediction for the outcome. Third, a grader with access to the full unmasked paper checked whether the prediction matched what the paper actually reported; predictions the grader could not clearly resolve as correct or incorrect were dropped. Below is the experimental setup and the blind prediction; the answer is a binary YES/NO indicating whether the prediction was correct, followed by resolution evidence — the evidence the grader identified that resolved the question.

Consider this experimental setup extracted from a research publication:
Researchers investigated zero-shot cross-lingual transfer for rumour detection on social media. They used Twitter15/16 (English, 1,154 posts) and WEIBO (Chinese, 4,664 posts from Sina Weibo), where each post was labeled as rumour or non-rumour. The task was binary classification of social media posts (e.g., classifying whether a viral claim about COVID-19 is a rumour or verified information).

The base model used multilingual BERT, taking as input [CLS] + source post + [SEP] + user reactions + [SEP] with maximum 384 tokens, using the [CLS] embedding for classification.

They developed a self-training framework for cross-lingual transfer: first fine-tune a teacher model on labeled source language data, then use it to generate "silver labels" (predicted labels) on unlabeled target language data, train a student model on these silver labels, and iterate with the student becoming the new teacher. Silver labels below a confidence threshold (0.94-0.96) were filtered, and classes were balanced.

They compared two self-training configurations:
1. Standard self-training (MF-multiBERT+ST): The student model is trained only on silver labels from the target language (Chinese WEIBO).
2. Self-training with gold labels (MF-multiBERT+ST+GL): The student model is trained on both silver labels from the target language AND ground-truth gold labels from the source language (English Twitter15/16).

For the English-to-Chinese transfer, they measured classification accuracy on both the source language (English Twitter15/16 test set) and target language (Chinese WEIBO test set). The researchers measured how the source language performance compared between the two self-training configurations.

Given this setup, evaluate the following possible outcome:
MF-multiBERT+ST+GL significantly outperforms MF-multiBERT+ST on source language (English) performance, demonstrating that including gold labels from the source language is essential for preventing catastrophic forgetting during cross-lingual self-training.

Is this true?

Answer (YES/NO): YES